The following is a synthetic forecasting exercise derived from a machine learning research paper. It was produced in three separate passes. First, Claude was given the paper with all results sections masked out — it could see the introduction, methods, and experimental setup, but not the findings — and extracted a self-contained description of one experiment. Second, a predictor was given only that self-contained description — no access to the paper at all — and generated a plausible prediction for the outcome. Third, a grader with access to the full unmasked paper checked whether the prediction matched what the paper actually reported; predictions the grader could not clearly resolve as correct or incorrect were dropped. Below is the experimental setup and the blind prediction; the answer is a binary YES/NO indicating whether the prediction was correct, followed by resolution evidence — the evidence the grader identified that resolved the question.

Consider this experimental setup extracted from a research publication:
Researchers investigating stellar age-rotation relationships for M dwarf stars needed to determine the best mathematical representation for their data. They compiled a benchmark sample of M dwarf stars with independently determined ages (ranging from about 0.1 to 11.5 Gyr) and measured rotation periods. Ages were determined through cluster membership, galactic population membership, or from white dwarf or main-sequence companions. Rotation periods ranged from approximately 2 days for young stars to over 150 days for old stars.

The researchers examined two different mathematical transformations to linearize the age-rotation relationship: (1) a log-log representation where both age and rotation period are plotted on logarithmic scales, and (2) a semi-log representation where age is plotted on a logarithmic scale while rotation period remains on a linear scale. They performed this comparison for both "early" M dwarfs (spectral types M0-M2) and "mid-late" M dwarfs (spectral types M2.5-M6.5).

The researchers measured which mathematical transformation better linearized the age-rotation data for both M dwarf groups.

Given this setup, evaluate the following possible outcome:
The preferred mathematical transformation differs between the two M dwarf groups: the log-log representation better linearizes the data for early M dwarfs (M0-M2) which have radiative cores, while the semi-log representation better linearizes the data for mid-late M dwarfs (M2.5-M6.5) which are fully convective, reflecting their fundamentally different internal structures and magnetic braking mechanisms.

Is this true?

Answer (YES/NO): NO